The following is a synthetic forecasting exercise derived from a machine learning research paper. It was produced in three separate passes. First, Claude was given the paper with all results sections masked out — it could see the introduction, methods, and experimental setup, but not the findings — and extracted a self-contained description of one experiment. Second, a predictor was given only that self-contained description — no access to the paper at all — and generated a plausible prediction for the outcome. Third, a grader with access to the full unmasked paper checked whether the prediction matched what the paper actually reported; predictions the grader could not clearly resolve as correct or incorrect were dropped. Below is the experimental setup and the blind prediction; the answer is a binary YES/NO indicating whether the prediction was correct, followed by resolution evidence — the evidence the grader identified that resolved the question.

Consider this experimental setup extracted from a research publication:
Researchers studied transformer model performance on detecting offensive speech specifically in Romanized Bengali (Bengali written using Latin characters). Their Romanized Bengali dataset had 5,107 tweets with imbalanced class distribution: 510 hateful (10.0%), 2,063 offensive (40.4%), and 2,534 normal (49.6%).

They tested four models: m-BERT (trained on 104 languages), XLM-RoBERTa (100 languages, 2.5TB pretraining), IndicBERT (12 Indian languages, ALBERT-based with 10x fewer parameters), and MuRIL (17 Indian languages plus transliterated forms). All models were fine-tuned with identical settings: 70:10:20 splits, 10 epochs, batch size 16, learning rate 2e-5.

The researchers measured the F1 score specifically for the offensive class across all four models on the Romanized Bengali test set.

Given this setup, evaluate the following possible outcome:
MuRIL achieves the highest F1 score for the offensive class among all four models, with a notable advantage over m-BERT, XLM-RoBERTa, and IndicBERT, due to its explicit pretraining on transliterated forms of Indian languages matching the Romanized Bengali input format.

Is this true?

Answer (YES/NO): NO